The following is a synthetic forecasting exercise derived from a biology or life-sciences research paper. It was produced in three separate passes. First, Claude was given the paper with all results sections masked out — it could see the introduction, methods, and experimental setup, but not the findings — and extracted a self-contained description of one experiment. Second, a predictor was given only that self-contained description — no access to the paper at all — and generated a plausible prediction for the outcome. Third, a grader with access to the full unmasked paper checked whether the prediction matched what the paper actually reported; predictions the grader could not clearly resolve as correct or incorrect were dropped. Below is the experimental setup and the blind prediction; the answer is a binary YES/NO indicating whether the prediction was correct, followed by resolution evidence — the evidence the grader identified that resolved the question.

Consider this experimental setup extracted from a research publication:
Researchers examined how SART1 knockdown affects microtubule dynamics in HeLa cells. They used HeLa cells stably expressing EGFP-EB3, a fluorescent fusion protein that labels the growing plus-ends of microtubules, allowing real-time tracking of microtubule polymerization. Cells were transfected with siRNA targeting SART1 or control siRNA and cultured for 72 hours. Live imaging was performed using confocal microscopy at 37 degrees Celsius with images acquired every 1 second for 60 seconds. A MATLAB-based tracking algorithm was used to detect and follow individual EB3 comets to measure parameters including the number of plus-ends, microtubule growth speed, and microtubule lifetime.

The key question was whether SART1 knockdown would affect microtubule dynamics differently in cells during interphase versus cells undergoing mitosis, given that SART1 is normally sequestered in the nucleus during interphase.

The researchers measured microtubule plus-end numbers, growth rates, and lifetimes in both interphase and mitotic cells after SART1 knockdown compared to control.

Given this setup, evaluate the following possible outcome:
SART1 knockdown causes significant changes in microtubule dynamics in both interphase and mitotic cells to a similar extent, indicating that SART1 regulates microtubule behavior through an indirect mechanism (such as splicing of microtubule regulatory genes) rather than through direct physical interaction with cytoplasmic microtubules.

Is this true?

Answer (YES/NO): NO